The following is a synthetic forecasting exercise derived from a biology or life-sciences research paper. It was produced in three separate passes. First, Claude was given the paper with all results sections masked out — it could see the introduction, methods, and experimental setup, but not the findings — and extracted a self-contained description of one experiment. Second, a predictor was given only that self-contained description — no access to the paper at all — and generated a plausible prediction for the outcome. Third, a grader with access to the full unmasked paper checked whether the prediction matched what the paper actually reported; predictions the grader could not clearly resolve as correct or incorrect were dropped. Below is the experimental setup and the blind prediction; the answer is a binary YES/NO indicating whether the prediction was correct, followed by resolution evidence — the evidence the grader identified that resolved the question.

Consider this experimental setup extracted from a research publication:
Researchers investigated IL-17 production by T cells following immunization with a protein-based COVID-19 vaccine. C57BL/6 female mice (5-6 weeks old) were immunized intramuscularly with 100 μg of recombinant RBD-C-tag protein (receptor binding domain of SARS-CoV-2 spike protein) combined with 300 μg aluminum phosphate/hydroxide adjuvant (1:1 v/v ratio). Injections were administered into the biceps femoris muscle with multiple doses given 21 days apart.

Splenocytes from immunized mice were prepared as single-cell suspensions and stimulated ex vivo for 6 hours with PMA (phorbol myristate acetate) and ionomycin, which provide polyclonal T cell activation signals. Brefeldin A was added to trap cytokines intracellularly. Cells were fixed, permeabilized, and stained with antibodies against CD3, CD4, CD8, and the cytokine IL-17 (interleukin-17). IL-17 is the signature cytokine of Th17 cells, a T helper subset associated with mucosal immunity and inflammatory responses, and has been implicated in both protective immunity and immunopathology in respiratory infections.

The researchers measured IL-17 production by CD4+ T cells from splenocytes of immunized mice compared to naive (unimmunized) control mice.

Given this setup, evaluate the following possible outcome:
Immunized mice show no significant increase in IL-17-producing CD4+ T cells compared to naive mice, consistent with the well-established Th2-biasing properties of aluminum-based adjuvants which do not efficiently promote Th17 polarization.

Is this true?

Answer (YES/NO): YES